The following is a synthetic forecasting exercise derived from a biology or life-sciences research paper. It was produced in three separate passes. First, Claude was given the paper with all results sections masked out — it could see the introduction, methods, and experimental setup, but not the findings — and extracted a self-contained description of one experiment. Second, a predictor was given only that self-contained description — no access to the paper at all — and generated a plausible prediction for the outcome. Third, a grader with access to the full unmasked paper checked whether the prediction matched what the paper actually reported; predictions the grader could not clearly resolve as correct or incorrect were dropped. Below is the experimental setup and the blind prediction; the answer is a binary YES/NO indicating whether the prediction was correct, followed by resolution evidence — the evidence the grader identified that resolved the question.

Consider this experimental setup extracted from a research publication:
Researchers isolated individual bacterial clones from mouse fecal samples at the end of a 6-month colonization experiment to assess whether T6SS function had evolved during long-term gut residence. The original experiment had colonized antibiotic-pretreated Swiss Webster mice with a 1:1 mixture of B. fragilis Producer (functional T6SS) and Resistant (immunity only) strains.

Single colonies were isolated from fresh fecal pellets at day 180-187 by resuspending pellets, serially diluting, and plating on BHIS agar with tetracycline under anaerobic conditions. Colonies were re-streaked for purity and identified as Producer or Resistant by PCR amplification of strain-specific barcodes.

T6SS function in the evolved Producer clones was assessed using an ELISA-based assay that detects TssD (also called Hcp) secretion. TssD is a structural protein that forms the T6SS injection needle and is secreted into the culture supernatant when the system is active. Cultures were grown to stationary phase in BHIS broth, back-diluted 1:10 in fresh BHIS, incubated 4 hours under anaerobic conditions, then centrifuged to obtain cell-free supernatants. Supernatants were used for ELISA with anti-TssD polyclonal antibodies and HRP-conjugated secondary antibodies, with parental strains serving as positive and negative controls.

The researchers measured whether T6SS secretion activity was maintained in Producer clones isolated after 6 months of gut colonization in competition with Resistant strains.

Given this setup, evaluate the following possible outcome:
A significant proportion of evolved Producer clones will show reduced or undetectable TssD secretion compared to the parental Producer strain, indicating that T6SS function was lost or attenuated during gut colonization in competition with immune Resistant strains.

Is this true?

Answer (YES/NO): NO